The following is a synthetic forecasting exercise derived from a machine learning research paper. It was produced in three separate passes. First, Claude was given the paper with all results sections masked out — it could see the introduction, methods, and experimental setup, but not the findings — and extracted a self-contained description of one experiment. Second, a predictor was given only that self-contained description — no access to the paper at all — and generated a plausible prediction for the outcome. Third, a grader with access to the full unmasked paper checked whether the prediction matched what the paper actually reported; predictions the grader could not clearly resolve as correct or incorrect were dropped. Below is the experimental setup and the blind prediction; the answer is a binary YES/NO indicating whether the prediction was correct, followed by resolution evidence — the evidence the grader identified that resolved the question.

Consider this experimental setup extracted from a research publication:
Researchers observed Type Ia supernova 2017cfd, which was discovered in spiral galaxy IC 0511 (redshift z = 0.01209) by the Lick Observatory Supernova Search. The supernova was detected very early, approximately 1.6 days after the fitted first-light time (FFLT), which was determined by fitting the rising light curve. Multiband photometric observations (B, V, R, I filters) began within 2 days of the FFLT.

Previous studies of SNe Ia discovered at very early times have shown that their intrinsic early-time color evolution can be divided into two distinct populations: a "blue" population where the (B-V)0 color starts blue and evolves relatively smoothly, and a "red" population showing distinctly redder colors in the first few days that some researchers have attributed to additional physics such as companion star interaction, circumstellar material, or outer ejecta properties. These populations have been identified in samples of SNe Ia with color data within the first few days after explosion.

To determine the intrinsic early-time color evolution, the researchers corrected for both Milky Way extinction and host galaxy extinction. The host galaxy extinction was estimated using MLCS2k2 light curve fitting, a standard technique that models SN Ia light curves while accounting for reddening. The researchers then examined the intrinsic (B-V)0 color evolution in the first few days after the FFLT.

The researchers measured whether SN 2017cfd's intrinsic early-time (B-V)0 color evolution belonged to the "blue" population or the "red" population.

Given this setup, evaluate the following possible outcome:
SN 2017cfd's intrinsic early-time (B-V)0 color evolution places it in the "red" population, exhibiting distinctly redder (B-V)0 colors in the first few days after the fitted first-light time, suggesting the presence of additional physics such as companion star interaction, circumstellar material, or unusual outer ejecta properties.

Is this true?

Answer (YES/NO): NO